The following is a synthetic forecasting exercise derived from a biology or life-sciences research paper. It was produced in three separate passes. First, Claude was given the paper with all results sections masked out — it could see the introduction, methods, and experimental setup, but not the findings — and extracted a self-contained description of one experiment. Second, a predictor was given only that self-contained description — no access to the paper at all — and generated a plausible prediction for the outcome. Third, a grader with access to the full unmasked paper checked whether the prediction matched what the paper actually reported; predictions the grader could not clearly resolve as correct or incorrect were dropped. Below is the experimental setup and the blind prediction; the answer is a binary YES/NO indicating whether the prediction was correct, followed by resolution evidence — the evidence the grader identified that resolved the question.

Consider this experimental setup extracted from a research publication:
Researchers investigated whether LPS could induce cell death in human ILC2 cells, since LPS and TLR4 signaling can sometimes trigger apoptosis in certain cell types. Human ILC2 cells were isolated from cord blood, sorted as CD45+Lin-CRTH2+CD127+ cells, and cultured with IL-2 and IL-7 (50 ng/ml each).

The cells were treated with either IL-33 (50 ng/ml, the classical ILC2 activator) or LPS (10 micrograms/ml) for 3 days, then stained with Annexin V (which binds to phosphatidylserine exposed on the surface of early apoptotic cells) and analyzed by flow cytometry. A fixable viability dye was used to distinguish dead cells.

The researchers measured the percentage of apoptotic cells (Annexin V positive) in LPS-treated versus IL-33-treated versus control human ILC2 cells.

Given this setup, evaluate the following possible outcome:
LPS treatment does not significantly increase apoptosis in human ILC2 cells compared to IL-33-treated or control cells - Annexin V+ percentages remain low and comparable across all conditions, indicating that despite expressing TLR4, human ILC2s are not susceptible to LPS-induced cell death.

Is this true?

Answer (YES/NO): YES